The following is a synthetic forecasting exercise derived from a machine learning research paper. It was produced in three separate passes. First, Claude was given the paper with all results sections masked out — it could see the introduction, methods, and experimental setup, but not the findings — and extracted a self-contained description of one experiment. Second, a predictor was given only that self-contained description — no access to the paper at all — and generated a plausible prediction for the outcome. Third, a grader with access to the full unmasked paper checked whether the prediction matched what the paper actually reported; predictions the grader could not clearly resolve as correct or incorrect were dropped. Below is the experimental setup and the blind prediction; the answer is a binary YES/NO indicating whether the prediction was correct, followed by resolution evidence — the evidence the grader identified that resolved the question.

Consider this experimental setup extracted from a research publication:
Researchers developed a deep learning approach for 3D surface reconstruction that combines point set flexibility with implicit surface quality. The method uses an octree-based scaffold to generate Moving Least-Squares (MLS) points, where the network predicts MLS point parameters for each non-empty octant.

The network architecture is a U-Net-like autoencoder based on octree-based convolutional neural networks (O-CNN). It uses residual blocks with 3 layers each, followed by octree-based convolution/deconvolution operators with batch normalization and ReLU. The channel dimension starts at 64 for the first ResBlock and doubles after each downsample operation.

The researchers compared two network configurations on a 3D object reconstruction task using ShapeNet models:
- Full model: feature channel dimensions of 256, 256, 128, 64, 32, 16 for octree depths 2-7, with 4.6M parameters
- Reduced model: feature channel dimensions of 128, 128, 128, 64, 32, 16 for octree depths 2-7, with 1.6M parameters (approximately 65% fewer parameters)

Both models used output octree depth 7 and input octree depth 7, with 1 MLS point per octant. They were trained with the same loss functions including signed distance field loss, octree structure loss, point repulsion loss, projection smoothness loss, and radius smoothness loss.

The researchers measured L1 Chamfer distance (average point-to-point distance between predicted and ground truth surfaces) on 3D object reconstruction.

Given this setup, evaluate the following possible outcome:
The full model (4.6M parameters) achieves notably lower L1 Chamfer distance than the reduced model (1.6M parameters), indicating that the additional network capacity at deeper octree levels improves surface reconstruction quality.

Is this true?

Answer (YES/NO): NO